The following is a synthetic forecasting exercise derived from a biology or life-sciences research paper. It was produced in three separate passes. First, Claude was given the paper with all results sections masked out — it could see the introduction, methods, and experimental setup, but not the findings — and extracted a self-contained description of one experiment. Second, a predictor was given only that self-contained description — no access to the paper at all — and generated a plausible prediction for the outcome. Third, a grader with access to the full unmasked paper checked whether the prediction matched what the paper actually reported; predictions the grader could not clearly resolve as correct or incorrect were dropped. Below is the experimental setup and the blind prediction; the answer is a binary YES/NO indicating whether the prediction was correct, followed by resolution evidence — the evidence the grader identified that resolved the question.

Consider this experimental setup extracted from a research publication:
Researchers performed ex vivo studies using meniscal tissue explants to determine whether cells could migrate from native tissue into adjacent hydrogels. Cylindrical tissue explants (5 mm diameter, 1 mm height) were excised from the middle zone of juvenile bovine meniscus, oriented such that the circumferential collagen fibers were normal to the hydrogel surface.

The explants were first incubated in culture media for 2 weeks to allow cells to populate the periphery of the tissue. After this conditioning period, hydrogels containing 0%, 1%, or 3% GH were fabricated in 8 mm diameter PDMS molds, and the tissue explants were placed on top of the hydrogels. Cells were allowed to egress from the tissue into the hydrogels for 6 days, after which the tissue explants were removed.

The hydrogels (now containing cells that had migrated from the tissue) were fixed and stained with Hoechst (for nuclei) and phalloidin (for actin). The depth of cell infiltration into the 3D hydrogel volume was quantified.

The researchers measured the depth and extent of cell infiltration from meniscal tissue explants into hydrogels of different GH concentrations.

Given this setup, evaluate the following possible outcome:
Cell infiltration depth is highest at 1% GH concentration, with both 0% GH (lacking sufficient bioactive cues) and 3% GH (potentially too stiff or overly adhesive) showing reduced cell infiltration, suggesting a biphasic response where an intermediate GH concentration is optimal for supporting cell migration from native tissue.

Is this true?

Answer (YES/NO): NO